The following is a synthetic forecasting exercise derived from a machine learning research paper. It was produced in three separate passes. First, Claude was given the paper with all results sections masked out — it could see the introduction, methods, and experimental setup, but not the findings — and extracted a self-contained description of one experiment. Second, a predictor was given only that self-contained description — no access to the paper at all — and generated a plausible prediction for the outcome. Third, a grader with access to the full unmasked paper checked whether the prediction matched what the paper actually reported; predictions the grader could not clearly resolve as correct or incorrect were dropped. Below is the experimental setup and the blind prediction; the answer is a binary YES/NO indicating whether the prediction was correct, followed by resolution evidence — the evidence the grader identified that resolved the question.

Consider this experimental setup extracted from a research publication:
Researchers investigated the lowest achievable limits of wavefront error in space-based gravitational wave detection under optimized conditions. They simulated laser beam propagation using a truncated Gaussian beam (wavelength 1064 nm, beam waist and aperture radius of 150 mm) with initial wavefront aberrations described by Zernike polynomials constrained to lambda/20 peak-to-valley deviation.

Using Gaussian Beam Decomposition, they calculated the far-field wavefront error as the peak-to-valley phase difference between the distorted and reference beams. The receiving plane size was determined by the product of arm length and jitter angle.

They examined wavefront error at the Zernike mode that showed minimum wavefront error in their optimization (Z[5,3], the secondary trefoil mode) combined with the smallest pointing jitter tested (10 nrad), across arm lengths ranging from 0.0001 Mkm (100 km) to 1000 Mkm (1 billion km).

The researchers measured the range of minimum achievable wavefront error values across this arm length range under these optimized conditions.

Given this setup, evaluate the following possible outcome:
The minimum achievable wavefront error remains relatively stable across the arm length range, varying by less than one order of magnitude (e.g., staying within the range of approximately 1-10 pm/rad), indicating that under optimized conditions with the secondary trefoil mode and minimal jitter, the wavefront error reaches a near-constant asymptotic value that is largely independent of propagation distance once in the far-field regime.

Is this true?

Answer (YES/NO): NO